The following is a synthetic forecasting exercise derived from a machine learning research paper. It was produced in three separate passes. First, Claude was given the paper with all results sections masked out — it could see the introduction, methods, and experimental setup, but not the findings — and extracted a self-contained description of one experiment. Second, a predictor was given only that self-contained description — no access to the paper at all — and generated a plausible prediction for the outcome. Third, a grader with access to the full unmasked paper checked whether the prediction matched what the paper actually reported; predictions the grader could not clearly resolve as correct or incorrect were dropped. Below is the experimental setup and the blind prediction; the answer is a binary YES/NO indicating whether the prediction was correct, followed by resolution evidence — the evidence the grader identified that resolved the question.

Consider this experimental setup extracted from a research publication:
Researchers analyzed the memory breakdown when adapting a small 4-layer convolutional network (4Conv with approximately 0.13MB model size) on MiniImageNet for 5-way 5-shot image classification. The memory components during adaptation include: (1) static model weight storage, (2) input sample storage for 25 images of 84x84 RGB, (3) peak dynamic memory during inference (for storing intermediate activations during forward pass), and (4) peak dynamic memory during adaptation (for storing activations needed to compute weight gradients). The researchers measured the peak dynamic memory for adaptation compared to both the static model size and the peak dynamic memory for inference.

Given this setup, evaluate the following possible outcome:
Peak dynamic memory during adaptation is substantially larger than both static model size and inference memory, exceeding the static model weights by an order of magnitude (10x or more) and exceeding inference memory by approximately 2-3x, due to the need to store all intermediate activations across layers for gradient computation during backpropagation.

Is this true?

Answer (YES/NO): NO